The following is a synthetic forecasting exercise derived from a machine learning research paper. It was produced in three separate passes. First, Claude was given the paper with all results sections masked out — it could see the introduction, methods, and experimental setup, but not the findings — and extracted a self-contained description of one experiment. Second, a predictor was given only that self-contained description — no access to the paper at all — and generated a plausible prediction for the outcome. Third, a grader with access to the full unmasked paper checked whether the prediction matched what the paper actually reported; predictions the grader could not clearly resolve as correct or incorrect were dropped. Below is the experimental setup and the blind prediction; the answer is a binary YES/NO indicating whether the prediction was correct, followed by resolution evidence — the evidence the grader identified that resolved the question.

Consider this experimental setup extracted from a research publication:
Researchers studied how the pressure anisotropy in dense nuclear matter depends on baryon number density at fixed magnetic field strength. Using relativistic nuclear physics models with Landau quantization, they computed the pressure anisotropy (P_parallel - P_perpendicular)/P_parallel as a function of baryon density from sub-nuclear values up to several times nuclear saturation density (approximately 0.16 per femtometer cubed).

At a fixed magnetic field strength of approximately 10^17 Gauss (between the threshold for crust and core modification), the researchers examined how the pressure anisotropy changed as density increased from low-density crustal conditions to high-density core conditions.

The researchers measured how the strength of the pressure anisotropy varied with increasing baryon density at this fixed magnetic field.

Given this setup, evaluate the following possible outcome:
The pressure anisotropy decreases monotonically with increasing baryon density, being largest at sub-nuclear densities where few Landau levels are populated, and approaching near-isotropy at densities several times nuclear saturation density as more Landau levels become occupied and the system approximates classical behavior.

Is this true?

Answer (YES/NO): NO